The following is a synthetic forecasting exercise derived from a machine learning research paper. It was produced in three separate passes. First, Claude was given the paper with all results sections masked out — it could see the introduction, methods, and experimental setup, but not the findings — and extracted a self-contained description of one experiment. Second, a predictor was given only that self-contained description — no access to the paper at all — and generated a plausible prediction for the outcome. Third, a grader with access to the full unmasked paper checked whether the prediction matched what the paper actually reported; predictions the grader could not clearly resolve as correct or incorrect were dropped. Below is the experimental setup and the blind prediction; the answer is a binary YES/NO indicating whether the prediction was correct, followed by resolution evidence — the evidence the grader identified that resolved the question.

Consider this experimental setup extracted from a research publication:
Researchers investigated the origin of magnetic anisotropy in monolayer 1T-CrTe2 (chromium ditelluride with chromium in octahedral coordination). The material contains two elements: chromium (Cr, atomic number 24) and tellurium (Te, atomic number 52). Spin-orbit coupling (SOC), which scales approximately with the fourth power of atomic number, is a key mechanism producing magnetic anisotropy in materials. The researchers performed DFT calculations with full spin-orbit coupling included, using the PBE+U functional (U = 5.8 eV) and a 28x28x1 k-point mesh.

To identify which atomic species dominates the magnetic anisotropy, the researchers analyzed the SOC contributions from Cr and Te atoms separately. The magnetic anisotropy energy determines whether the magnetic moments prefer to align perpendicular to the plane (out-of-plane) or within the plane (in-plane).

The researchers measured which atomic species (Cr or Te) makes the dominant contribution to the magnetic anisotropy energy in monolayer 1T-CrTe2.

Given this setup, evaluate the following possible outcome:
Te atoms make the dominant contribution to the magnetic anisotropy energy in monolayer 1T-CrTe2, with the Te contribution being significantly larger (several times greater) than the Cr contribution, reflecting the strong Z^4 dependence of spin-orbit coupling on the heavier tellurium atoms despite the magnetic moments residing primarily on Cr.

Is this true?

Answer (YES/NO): YES